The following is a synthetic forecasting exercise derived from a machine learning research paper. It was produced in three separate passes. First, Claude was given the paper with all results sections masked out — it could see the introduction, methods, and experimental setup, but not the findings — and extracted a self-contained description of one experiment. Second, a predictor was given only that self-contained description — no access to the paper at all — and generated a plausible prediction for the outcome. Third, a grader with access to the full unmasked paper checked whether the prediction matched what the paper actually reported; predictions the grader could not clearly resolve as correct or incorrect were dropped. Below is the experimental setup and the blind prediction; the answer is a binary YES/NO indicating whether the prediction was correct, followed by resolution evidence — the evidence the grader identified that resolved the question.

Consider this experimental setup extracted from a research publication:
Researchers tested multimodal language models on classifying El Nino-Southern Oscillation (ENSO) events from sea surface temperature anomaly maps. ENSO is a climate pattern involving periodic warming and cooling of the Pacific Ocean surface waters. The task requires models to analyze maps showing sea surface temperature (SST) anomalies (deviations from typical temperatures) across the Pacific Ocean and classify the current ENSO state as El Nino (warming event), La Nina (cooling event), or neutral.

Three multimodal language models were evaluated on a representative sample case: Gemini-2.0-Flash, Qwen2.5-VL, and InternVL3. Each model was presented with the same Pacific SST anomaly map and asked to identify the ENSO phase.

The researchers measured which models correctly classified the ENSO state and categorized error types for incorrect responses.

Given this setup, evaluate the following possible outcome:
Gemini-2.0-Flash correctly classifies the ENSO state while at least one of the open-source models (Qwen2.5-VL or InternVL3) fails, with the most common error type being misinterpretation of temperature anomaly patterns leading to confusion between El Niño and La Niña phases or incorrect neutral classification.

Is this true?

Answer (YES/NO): NO